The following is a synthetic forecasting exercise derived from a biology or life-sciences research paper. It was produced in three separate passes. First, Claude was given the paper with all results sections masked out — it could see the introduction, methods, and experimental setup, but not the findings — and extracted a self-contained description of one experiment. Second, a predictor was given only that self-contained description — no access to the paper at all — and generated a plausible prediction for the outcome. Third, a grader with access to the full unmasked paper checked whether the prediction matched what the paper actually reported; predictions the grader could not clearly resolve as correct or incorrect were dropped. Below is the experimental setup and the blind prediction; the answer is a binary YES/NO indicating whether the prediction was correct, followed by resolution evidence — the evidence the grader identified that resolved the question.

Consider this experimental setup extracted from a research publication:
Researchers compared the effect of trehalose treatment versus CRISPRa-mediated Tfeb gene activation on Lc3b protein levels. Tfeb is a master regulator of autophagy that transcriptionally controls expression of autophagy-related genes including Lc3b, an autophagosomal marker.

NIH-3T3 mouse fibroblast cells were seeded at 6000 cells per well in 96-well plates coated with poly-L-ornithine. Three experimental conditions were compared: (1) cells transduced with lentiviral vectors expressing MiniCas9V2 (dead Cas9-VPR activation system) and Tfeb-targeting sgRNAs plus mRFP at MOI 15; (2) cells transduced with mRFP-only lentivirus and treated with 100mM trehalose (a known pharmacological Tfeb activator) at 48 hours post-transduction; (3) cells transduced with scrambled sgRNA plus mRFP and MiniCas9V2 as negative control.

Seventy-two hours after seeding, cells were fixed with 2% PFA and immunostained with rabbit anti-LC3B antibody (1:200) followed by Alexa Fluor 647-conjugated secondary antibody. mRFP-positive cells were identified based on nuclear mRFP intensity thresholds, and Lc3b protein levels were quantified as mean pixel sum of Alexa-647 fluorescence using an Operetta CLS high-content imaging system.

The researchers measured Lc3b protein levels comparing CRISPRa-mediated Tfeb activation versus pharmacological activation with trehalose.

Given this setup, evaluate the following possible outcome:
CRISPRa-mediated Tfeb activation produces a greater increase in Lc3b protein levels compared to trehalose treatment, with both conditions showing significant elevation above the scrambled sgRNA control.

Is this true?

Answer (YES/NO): NO